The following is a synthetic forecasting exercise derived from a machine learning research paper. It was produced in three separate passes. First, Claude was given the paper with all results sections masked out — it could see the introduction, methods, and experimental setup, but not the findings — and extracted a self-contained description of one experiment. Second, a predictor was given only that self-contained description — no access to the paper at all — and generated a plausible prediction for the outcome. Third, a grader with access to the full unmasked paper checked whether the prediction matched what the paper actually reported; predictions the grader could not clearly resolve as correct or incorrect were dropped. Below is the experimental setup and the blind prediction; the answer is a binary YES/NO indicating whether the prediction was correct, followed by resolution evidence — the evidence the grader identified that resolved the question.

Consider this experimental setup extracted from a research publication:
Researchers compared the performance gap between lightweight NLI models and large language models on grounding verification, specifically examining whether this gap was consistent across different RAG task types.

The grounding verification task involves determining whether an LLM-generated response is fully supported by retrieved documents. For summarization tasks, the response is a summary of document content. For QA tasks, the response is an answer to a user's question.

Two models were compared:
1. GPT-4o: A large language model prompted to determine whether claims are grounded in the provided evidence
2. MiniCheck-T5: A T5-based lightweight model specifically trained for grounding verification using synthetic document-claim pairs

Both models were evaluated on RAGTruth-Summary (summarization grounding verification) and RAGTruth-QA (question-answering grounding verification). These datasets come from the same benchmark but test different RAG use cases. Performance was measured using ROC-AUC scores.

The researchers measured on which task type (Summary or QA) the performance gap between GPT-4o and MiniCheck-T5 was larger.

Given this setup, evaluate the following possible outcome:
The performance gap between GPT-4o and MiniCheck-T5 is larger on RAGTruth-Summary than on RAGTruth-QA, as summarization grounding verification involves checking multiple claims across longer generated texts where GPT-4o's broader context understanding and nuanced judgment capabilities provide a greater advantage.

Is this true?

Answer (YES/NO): NO